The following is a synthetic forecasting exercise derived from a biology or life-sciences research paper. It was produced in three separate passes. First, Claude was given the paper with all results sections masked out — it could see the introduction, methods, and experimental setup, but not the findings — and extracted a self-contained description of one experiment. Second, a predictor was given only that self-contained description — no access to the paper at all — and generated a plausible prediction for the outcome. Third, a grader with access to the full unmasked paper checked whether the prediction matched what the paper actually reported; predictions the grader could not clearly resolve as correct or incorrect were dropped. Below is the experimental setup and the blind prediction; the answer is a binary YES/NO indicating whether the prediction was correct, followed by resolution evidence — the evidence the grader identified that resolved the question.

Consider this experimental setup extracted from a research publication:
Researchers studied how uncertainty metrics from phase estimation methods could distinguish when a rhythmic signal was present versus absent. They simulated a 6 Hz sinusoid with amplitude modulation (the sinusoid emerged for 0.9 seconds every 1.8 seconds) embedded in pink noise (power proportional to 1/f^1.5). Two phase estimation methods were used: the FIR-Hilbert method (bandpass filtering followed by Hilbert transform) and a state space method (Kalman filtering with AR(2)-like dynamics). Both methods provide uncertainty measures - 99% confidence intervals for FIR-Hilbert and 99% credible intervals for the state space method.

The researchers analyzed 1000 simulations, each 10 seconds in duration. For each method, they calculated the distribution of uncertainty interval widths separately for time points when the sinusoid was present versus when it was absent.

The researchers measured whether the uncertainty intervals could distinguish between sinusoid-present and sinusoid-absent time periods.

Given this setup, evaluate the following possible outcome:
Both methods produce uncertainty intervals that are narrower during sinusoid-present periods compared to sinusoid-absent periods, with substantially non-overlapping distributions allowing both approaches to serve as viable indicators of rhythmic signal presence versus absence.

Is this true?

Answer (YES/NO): YES